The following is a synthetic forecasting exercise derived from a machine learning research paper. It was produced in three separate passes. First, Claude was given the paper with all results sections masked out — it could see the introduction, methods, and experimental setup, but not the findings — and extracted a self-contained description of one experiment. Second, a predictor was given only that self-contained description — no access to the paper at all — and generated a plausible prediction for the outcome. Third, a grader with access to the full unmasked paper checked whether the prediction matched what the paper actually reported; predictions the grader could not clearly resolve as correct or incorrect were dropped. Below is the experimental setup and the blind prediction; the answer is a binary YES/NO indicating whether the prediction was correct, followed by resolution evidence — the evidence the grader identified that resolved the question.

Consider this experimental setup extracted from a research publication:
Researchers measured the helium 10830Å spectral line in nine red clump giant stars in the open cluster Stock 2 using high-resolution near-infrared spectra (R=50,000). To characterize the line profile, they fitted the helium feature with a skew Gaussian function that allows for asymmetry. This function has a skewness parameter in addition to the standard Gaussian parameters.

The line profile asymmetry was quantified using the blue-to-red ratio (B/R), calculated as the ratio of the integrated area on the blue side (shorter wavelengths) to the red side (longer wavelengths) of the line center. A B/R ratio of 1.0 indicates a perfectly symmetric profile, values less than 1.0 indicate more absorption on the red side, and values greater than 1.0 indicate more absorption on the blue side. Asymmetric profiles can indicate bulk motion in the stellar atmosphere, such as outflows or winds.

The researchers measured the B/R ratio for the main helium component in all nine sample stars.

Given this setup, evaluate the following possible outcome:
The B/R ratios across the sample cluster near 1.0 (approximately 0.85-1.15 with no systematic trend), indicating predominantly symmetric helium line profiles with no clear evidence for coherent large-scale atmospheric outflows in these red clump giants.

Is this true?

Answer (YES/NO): YES